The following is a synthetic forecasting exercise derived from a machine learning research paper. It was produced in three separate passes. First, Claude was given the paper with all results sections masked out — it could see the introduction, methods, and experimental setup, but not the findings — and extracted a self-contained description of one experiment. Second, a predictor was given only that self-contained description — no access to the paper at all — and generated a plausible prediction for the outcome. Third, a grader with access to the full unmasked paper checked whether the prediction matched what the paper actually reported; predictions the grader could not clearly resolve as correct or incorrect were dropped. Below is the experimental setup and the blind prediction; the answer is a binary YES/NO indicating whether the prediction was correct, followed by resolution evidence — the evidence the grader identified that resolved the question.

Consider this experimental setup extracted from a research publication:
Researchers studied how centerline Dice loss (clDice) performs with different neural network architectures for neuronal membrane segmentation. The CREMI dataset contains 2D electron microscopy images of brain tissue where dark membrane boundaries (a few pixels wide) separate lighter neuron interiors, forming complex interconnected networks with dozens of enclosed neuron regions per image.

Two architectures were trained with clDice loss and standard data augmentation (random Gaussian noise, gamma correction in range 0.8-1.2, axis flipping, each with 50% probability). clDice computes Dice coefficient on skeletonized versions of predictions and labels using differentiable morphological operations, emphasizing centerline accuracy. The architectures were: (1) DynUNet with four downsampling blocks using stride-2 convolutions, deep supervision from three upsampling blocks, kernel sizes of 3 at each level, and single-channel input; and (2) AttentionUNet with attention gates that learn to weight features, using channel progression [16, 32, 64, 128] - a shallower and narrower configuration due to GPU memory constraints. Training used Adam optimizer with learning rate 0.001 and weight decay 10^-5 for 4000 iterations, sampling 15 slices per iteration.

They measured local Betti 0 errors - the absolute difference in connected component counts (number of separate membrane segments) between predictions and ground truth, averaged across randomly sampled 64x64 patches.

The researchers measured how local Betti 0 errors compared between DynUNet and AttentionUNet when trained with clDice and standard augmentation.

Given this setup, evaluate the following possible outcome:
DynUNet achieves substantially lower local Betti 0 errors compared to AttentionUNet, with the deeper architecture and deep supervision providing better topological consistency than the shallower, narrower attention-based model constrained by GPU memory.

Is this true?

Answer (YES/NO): YES